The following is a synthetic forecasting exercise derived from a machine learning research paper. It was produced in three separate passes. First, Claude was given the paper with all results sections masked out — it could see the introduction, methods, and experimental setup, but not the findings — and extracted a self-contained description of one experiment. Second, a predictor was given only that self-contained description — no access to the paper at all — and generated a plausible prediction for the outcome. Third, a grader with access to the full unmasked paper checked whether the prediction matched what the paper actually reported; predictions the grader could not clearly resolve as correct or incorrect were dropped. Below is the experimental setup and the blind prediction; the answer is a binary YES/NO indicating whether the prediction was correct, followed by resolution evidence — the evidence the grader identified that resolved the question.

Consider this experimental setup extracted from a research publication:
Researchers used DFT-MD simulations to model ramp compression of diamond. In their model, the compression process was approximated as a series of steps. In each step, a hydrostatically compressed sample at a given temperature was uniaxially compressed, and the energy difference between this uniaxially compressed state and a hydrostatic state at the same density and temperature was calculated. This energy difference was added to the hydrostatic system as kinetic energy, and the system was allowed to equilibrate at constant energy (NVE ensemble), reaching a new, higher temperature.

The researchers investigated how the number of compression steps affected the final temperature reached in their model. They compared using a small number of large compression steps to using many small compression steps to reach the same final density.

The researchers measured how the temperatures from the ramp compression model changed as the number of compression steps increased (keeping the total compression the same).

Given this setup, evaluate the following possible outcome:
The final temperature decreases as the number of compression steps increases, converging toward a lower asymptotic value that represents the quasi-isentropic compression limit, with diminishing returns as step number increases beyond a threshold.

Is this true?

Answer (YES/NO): YES